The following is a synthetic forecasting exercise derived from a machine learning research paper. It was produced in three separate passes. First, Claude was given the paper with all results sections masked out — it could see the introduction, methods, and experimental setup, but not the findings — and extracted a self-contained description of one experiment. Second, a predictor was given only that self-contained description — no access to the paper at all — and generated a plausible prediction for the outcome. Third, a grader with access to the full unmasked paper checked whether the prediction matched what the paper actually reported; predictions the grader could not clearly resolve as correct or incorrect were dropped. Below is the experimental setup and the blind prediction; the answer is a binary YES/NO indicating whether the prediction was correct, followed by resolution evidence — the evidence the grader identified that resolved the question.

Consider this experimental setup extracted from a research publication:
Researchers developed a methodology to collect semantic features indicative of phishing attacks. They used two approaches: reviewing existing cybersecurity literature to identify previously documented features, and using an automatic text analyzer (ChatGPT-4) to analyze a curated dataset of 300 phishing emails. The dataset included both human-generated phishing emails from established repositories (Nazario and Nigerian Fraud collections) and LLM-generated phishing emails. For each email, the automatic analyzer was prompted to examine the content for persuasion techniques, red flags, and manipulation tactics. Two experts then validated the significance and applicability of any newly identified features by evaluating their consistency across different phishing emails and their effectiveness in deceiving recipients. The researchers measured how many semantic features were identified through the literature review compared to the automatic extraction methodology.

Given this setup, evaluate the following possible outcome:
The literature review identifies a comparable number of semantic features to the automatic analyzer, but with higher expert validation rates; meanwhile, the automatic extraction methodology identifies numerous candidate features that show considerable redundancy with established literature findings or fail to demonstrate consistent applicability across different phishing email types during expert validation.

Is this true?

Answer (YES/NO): NO